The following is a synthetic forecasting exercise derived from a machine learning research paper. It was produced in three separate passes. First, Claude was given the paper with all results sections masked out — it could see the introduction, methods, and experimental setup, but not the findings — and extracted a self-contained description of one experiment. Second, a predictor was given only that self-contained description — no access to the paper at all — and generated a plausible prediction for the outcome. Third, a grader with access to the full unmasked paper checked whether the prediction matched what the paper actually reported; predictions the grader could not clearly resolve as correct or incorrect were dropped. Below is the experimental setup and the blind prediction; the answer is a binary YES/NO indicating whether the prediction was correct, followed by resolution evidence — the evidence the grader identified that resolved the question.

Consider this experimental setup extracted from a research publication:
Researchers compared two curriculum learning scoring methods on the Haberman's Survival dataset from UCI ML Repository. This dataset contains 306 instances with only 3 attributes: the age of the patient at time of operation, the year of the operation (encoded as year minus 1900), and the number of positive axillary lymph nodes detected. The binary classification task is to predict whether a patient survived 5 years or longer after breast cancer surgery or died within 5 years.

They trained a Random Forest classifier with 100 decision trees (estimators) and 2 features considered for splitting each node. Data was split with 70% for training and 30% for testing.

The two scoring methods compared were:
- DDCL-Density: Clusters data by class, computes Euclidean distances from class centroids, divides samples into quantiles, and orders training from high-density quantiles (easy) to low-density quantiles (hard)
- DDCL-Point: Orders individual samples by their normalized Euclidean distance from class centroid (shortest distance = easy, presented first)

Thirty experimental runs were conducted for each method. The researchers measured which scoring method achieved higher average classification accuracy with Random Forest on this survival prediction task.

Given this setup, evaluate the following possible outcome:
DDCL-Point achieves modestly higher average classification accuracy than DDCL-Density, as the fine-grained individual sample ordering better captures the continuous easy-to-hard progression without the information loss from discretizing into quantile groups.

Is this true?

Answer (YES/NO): NO